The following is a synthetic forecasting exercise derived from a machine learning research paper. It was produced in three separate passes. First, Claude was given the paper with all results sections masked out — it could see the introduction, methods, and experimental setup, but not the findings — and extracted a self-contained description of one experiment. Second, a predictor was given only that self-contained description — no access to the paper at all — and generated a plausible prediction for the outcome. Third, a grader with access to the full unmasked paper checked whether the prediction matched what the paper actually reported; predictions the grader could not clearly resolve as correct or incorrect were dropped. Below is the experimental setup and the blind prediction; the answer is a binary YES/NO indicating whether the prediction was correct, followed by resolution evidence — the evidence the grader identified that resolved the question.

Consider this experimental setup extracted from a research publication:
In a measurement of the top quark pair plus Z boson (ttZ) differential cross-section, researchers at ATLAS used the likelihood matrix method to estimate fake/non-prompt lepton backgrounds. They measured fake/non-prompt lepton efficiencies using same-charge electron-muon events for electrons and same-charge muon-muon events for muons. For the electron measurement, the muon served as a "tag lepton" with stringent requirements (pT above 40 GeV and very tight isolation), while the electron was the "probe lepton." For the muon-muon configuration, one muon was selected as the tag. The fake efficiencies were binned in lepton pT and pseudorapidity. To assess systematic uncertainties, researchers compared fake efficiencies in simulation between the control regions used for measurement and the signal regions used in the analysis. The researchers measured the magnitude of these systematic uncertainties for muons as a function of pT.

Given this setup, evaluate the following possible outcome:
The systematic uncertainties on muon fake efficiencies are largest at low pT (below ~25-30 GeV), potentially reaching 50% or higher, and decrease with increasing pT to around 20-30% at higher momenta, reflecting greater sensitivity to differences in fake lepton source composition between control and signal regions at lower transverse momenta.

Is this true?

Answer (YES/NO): NO